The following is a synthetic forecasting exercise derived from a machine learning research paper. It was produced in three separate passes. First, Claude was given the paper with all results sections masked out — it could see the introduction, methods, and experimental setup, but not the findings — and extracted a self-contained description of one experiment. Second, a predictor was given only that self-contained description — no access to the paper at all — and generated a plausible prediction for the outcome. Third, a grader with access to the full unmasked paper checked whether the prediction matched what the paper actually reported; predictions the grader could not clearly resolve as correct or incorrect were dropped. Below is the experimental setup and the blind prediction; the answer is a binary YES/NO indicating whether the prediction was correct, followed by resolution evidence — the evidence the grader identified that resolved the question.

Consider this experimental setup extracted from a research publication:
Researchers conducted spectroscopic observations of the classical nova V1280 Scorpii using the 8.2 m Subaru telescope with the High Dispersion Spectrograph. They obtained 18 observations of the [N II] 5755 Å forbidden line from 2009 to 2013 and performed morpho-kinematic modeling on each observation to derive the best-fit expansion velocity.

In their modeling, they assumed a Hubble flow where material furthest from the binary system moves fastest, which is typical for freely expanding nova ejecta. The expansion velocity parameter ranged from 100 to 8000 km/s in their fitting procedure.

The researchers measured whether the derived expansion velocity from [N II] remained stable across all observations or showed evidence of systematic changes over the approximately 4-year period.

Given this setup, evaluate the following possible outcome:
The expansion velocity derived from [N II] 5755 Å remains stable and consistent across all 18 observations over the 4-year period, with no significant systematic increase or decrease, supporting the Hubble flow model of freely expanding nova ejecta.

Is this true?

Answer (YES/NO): YES